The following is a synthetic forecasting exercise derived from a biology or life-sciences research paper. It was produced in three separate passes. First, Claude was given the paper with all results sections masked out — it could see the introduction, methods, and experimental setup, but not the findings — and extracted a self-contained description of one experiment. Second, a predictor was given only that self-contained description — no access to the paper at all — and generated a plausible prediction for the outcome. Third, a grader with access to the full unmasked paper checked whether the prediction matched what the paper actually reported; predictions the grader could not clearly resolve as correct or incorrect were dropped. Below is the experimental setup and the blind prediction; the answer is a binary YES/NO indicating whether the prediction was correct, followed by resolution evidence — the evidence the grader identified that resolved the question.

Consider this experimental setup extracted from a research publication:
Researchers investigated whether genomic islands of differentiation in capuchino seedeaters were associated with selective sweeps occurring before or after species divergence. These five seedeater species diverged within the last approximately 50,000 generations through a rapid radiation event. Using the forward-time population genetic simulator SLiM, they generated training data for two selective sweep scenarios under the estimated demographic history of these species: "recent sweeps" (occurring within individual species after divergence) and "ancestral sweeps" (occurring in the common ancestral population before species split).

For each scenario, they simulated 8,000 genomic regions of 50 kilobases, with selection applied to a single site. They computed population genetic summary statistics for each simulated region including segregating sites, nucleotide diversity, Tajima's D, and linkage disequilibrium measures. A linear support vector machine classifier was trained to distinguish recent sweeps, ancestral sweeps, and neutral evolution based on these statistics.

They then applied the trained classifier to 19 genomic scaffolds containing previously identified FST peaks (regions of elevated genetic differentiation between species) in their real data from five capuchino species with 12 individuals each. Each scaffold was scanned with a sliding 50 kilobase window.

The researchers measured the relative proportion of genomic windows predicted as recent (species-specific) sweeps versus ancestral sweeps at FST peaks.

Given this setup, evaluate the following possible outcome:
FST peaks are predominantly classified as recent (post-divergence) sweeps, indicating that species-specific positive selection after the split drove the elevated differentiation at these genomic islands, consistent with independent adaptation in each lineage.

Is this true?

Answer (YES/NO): YES